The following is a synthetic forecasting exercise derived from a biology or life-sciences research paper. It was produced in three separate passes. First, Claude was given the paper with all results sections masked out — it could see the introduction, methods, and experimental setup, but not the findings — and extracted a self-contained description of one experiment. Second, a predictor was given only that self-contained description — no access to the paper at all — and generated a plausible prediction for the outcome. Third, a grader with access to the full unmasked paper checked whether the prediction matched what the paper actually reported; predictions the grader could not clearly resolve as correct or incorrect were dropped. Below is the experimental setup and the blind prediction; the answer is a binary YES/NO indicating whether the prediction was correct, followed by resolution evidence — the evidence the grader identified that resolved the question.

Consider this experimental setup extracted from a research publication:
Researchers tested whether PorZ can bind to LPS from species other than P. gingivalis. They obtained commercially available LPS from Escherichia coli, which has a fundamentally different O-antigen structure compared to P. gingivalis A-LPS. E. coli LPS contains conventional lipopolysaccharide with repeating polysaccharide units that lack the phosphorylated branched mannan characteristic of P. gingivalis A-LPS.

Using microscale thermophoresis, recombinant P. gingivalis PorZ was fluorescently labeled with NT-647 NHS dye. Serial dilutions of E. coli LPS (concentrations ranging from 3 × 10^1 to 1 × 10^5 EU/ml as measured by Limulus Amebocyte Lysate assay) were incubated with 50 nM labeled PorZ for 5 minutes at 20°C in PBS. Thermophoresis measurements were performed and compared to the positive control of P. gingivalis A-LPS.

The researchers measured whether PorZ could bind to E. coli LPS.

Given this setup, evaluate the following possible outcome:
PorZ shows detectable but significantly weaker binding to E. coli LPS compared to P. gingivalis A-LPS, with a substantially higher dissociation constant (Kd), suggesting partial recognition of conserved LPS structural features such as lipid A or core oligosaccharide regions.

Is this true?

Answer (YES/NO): NO